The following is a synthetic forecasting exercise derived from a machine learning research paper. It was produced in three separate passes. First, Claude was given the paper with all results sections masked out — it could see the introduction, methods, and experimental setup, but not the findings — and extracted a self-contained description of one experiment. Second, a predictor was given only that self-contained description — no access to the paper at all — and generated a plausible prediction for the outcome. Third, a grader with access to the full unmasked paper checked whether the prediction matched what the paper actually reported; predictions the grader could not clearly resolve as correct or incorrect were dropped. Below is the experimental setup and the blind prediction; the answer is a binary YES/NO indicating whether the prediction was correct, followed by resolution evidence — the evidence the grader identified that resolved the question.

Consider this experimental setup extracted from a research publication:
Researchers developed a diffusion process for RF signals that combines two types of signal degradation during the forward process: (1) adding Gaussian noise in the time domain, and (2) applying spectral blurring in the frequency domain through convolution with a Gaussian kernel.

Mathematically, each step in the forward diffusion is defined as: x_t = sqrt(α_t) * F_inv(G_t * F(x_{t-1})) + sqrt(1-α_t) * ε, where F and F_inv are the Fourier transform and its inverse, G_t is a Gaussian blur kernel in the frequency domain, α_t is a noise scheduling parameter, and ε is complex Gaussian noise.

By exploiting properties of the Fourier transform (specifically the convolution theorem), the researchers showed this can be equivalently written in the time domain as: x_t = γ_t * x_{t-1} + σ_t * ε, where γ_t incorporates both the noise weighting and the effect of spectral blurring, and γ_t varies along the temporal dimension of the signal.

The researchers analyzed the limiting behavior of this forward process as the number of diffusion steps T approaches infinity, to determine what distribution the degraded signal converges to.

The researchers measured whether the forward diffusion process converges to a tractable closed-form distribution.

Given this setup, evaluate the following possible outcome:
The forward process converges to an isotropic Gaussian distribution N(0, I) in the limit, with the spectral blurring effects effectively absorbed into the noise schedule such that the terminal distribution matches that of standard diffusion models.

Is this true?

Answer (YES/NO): NO